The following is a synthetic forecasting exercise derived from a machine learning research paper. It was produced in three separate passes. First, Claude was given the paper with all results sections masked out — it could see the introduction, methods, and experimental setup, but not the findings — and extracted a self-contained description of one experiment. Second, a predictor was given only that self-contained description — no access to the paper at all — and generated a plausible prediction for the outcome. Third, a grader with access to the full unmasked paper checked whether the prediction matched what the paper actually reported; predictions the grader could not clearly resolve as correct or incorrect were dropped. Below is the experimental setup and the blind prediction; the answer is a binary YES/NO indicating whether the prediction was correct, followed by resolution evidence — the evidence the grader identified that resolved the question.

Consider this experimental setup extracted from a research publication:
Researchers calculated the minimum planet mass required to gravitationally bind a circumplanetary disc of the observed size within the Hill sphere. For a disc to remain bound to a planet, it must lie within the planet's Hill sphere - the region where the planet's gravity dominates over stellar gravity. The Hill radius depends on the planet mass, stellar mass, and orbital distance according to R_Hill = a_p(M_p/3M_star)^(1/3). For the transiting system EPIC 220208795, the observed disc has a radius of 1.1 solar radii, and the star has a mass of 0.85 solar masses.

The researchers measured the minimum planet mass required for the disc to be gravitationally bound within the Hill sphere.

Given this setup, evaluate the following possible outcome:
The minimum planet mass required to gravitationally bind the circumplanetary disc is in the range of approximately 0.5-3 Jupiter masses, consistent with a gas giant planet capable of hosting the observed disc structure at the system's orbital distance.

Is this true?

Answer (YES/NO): YES